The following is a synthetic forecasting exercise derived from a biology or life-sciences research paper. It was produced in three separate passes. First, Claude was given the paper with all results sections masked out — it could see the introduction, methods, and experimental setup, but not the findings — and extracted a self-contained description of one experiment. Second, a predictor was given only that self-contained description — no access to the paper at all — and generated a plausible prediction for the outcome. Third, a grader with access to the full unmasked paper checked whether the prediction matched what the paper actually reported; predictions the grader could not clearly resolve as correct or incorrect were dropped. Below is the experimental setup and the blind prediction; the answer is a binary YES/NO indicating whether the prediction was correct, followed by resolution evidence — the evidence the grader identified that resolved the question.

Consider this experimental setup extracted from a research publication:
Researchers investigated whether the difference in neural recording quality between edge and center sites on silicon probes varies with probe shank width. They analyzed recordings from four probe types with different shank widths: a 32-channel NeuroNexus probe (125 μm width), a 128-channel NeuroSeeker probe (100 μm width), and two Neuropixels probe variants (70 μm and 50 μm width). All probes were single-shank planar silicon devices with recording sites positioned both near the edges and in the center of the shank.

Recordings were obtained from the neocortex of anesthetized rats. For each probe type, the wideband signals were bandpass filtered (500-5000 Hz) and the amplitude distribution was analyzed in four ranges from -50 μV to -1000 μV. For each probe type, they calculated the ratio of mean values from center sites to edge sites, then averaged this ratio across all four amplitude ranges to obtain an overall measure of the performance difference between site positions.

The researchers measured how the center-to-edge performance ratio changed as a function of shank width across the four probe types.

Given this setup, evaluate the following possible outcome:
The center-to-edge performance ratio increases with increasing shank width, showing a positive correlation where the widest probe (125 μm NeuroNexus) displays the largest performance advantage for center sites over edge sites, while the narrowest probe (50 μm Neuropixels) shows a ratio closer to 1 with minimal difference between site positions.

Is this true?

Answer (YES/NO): NO